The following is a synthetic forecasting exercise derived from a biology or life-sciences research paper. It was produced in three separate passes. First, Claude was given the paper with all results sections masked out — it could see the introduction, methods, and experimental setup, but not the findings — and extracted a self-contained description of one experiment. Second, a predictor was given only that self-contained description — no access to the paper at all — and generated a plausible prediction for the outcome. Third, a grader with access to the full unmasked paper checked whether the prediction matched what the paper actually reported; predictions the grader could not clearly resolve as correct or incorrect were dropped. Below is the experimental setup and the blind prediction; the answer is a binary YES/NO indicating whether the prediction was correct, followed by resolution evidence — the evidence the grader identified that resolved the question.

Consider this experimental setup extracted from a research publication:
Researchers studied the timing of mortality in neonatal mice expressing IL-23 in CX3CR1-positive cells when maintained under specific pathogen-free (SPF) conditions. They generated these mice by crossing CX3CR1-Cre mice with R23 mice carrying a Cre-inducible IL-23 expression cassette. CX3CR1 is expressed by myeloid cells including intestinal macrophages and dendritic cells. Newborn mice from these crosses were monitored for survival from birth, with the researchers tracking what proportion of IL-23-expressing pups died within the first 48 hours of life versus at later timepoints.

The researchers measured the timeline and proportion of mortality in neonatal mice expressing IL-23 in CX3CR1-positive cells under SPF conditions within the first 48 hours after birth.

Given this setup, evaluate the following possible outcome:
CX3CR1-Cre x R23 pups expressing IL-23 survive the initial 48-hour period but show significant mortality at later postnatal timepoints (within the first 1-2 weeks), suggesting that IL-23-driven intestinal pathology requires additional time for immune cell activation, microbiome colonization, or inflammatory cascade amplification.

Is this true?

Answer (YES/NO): NO